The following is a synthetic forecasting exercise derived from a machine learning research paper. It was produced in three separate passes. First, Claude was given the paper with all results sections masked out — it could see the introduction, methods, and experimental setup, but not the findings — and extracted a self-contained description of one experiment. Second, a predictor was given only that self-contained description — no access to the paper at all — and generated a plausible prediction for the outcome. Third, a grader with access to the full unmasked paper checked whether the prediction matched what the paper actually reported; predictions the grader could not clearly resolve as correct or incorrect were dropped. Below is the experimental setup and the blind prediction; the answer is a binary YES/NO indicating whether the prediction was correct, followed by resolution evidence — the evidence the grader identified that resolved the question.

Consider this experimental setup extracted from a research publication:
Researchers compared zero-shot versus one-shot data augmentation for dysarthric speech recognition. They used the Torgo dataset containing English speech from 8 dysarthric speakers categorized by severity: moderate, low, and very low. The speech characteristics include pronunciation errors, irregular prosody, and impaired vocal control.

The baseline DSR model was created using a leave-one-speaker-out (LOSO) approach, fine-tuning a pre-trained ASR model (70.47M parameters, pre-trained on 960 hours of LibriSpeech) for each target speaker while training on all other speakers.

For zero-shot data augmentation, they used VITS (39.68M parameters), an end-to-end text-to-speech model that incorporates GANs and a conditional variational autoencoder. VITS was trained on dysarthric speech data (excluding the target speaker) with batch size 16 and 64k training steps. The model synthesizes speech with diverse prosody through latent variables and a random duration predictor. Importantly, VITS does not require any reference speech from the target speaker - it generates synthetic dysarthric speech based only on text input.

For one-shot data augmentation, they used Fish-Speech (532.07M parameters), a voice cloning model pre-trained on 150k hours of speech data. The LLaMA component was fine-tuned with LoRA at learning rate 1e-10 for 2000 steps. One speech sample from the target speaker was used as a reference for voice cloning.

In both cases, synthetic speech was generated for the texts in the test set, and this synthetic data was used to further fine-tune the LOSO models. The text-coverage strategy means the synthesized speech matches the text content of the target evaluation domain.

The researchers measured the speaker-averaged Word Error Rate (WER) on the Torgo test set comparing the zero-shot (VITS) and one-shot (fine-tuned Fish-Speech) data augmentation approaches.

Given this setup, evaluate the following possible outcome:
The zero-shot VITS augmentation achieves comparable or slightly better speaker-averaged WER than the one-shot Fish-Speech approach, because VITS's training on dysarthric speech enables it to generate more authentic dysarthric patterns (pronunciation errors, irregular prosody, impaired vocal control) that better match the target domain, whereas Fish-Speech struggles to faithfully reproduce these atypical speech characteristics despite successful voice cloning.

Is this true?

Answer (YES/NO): NO